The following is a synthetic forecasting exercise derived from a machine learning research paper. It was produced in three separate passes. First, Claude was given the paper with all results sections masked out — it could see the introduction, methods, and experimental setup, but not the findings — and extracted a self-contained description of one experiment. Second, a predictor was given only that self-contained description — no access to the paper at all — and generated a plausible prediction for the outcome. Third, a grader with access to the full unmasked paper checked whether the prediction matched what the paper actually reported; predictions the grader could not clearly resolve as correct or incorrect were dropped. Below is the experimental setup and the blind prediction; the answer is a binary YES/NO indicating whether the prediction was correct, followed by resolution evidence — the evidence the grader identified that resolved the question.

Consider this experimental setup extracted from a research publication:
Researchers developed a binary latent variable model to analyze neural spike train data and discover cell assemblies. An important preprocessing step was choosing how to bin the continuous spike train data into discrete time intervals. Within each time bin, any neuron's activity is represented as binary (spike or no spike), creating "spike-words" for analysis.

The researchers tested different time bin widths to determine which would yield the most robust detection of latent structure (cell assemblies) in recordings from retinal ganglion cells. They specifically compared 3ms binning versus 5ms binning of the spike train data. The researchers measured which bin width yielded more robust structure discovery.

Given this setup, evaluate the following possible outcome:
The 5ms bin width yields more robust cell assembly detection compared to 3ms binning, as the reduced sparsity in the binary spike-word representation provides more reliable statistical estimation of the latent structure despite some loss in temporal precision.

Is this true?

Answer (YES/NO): YES